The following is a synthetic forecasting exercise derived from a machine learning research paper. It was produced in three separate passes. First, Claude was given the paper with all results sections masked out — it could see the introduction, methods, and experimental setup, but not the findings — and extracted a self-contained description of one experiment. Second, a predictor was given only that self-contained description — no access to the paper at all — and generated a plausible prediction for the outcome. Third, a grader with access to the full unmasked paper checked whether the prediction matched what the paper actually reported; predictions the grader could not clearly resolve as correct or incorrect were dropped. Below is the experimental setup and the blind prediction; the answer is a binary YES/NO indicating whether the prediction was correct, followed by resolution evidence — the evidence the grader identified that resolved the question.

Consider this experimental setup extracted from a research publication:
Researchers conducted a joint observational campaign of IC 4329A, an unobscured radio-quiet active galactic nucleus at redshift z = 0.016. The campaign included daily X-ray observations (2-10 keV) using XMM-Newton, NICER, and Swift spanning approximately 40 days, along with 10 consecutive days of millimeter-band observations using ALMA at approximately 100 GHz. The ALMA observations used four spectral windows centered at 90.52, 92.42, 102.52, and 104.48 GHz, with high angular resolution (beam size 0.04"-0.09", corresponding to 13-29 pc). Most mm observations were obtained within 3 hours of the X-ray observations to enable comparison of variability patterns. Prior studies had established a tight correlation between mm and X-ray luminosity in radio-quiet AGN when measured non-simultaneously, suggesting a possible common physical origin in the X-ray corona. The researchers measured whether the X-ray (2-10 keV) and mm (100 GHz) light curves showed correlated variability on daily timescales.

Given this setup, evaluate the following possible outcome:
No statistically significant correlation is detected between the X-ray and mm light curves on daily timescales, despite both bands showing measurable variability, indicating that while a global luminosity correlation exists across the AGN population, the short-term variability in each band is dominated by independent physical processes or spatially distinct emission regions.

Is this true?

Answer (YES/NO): YES